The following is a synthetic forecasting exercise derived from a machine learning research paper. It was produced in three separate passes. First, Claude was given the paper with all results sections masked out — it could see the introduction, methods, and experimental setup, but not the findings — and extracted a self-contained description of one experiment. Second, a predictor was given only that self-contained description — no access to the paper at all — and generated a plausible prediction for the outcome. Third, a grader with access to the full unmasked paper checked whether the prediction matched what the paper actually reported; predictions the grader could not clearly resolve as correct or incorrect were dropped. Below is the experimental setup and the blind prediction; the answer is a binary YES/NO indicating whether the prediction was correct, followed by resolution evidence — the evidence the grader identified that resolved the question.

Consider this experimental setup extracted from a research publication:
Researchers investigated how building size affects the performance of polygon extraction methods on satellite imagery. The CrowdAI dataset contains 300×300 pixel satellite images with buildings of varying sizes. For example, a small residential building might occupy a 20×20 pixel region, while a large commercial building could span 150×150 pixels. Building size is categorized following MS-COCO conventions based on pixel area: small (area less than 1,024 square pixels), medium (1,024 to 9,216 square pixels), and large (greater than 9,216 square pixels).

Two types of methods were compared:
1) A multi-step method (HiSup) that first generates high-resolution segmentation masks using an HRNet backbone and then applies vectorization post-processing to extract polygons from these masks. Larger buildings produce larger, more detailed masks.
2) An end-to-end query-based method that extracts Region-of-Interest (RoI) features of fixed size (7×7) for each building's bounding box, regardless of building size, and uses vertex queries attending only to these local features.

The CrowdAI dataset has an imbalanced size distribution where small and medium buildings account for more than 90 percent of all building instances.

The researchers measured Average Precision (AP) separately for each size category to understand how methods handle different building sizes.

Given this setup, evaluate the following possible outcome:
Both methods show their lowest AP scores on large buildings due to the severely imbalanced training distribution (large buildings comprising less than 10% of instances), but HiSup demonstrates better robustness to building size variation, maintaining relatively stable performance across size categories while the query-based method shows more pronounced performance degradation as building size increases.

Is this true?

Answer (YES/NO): NO